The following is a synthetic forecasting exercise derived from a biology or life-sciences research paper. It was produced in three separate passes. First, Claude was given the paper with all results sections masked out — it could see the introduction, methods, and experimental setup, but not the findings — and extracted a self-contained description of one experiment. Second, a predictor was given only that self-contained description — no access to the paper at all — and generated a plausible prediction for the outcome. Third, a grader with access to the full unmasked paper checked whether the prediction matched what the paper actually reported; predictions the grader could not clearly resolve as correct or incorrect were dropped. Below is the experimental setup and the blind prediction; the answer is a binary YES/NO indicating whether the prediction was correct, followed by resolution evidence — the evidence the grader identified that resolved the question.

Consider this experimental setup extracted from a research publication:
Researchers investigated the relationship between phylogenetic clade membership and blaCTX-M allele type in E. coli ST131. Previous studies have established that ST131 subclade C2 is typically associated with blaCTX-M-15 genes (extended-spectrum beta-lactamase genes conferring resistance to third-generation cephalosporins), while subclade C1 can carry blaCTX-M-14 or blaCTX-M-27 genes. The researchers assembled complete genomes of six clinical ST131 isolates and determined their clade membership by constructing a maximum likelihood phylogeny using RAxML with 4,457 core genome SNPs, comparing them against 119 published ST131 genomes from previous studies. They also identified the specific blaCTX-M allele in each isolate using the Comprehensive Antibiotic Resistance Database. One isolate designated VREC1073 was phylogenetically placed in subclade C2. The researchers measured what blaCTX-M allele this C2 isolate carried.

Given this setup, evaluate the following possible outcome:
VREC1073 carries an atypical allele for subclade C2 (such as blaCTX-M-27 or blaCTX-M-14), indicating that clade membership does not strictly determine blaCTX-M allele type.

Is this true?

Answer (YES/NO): YES